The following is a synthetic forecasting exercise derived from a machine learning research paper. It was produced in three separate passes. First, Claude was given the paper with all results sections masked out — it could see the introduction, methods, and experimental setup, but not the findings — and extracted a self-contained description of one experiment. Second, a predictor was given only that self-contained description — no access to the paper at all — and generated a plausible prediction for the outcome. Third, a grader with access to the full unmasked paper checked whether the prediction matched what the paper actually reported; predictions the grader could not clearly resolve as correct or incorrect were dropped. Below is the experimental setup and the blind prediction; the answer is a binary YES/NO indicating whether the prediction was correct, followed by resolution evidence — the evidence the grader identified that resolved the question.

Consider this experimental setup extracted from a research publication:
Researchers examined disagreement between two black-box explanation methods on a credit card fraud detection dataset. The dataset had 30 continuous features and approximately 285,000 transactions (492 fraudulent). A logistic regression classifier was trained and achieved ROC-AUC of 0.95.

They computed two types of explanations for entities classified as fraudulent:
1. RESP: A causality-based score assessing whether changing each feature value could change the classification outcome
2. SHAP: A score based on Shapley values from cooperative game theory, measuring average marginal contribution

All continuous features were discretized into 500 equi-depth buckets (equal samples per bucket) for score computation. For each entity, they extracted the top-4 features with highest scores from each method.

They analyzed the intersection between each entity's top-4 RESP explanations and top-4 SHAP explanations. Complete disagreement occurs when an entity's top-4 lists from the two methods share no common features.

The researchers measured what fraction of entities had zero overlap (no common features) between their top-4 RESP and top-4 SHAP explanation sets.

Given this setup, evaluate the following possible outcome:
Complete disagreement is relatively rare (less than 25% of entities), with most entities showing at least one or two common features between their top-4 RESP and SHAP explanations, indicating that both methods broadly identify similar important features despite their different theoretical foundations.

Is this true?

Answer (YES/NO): YES